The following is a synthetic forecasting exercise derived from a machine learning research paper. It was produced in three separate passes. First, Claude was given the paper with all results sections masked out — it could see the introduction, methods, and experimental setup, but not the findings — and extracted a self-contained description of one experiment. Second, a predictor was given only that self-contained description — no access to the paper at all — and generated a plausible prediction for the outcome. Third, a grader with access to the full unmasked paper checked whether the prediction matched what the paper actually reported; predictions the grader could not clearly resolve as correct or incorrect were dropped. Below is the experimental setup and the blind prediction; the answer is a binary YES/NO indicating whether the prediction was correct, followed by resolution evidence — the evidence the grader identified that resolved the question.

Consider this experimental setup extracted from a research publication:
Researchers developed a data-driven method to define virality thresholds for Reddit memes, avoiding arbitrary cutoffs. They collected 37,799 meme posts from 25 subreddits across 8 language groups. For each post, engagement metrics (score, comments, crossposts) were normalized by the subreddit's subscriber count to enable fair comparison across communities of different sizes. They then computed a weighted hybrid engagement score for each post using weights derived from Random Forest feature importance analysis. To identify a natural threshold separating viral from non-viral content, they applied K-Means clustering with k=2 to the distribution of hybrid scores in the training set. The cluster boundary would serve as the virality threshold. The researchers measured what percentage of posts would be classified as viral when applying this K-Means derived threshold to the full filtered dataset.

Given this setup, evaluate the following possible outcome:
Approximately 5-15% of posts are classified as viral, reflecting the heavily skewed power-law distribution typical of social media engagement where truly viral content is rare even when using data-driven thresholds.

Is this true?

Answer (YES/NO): NO